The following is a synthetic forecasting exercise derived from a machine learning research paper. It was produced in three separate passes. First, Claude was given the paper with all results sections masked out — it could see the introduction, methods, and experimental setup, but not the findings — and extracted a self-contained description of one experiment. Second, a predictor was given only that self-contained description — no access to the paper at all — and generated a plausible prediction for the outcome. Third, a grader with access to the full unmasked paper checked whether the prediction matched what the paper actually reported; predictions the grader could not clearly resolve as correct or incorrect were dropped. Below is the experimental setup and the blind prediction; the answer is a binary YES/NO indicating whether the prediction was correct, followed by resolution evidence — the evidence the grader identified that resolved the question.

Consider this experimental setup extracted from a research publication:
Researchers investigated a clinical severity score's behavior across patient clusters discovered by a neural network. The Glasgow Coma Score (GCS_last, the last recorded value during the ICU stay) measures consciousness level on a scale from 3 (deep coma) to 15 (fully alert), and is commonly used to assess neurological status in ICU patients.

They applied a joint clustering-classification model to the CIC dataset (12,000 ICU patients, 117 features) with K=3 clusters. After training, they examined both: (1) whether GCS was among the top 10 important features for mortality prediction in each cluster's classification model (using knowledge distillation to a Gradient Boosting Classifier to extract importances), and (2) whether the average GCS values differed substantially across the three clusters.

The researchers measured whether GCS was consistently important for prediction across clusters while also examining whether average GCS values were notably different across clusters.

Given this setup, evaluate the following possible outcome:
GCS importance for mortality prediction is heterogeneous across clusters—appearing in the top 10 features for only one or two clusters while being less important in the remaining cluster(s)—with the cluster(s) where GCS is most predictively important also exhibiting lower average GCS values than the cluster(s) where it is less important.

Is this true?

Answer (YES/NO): NO